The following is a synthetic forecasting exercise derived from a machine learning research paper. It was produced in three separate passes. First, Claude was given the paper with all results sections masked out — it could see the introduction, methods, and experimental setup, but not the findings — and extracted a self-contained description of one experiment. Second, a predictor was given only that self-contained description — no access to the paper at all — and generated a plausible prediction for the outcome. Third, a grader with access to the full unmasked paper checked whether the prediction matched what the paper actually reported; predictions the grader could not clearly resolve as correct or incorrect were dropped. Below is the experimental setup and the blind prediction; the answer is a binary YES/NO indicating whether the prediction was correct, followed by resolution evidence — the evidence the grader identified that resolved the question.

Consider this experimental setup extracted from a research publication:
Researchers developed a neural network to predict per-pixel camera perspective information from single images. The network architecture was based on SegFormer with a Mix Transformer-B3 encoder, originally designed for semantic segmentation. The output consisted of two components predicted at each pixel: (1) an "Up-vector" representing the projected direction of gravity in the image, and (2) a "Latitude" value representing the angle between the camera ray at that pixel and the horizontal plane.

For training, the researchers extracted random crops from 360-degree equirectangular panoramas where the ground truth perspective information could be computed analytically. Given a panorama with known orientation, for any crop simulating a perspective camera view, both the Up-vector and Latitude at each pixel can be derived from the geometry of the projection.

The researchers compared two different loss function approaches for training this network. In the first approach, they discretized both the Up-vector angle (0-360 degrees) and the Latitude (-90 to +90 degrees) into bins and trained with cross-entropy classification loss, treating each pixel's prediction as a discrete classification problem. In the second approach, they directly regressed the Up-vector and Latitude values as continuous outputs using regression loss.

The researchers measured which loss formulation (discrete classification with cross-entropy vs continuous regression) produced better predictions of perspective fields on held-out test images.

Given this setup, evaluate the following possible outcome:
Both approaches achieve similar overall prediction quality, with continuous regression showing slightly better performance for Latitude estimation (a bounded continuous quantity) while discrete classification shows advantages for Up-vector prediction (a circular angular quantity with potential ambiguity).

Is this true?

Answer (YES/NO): NO